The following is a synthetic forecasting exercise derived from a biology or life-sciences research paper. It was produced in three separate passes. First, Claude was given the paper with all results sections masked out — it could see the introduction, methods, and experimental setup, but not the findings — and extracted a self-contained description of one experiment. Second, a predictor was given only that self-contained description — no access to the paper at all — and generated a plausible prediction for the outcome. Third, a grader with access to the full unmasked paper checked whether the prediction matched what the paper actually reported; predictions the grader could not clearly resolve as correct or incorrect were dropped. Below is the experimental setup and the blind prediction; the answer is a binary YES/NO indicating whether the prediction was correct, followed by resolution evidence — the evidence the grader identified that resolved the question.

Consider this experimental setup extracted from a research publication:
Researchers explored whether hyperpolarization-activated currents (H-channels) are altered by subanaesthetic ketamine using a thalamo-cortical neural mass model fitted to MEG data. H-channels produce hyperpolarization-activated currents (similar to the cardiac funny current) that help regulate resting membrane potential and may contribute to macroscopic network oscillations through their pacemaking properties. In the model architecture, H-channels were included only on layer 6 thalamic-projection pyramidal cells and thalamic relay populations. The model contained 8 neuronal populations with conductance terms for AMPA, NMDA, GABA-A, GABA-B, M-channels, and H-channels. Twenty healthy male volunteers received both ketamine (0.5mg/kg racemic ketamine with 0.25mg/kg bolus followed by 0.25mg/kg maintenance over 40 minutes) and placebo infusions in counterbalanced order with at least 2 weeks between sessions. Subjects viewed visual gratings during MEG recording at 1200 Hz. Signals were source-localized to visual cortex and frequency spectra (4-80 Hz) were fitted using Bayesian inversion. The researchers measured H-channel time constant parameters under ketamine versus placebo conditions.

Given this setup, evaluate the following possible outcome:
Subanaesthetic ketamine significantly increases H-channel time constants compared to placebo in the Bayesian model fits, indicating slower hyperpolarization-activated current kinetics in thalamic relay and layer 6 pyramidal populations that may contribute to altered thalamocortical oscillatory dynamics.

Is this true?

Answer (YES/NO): NO